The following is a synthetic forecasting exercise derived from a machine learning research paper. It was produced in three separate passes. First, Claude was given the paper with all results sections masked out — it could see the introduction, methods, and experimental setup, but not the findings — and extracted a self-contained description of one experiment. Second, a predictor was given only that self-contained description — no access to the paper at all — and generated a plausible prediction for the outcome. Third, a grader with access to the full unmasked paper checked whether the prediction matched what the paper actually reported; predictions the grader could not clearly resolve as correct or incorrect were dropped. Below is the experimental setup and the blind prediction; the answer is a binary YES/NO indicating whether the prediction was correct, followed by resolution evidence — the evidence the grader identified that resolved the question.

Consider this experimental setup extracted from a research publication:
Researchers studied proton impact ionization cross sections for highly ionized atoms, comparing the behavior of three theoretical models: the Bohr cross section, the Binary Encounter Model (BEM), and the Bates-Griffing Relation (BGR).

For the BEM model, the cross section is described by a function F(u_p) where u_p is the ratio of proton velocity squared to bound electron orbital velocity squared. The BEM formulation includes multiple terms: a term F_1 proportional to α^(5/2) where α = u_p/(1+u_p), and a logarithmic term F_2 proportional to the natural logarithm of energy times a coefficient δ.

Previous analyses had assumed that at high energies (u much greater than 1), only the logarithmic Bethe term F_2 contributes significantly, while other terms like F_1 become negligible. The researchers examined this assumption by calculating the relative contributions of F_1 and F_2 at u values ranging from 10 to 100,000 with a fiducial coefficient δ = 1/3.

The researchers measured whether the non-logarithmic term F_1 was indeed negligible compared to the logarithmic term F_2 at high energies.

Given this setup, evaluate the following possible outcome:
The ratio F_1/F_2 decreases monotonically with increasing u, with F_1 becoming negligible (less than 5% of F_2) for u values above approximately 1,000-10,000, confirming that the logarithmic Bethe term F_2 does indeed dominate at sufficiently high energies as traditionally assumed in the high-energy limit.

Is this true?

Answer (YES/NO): NO